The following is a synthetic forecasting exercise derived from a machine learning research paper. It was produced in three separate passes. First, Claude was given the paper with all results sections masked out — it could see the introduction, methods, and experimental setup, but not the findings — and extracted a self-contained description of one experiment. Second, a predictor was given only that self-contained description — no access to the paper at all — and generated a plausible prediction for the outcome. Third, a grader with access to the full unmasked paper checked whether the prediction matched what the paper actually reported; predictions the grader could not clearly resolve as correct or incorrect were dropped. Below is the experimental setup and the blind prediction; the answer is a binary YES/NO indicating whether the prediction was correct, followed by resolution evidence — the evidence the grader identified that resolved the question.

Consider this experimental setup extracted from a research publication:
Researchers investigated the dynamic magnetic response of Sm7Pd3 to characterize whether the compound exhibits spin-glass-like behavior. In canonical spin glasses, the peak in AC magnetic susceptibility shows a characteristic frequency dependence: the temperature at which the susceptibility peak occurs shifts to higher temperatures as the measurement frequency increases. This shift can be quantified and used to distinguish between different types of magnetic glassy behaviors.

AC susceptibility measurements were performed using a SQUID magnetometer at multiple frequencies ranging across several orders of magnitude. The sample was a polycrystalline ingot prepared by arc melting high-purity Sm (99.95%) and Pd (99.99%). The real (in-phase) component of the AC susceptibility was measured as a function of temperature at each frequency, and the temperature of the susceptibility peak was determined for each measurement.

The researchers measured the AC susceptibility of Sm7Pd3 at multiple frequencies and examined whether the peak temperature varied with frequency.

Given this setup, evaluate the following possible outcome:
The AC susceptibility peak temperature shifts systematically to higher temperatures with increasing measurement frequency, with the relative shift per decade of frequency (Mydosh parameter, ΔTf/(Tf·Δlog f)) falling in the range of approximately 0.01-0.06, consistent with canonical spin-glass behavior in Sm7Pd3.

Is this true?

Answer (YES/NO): NO